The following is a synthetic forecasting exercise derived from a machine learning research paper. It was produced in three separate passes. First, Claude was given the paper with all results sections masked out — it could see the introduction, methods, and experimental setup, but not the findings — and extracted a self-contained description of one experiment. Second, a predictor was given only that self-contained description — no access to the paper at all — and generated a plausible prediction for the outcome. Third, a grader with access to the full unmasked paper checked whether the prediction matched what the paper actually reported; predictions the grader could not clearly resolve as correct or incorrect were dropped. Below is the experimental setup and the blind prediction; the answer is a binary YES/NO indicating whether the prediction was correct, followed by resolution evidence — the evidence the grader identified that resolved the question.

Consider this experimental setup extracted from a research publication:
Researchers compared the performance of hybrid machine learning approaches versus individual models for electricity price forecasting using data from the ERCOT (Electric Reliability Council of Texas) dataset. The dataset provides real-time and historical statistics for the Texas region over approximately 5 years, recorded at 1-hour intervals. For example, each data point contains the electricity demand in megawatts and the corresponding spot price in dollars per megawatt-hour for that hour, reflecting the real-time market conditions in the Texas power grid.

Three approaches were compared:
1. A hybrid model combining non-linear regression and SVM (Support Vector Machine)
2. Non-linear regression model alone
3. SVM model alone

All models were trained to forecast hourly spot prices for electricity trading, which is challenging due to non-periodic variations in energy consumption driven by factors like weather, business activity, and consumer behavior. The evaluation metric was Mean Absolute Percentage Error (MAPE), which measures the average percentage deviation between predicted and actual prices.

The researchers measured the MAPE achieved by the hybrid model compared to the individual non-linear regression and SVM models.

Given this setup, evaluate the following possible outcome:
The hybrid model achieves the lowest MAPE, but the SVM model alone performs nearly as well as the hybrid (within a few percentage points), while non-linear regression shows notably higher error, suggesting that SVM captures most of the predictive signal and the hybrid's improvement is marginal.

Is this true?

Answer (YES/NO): NO